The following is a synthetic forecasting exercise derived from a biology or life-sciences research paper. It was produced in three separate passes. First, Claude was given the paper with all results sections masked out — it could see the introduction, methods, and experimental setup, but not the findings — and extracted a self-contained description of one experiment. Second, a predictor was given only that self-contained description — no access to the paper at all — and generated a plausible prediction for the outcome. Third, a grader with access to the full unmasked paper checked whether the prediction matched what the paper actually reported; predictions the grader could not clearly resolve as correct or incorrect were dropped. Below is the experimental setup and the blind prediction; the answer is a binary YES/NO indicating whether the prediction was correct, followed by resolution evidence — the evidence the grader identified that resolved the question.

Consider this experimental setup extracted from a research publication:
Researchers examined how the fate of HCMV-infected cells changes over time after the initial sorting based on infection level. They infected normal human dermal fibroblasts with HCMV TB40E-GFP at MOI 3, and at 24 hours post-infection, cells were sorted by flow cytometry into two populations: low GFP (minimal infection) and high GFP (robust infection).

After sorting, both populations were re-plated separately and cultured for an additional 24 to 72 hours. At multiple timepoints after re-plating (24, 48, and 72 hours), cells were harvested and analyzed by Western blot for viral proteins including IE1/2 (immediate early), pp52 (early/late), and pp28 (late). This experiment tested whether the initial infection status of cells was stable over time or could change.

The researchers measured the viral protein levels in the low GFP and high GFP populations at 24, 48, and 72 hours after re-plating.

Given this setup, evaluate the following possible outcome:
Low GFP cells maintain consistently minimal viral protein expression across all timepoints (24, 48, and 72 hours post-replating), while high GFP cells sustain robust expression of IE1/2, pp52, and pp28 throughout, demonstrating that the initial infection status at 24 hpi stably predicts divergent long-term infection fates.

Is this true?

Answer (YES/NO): YES